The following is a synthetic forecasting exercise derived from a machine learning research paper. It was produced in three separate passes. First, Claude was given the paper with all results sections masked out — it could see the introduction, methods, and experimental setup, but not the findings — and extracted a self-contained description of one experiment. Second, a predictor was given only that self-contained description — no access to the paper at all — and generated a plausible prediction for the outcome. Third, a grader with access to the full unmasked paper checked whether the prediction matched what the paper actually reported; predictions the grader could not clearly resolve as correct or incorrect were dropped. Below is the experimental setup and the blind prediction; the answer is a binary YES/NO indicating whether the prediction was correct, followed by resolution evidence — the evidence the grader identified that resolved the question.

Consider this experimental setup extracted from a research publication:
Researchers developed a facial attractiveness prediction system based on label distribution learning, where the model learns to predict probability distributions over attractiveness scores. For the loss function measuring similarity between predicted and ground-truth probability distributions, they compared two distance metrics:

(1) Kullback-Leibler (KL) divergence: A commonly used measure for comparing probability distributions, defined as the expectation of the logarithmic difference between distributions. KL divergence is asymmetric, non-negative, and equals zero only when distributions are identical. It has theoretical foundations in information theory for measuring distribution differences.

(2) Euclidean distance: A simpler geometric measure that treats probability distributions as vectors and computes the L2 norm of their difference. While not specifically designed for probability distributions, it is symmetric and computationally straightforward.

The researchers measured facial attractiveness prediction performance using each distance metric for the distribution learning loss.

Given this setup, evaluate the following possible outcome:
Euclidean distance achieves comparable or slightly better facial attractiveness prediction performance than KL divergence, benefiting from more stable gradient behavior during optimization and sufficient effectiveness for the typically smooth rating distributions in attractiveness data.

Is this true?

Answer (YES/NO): YES